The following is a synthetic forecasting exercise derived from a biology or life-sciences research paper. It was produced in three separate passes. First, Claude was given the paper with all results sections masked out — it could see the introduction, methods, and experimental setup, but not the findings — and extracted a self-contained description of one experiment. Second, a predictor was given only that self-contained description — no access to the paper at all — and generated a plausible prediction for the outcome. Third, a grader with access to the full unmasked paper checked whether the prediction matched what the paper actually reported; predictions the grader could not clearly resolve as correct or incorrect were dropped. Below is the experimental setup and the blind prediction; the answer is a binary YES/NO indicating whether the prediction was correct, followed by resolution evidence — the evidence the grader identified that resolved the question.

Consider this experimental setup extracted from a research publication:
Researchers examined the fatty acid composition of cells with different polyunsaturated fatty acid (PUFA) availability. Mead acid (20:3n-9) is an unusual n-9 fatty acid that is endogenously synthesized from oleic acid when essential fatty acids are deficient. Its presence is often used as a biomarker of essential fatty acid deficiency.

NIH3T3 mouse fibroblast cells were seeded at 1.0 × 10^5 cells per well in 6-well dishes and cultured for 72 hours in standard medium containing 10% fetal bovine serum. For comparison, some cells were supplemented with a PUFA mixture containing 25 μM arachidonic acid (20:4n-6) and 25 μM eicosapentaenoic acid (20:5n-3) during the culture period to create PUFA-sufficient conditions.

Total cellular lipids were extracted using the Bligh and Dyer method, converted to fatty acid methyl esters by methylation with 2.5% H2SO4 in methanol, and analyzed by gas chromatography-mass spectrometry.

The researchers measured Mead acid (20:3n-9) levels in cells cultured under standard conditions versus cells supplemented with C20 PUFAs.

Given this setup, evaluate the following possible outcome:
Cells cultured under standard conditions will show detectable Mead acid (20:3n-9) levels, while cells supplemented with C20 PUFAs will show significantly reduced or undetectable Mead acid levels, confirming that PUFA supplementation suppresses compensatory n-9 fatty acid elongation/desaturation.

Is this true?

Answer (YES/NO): YES